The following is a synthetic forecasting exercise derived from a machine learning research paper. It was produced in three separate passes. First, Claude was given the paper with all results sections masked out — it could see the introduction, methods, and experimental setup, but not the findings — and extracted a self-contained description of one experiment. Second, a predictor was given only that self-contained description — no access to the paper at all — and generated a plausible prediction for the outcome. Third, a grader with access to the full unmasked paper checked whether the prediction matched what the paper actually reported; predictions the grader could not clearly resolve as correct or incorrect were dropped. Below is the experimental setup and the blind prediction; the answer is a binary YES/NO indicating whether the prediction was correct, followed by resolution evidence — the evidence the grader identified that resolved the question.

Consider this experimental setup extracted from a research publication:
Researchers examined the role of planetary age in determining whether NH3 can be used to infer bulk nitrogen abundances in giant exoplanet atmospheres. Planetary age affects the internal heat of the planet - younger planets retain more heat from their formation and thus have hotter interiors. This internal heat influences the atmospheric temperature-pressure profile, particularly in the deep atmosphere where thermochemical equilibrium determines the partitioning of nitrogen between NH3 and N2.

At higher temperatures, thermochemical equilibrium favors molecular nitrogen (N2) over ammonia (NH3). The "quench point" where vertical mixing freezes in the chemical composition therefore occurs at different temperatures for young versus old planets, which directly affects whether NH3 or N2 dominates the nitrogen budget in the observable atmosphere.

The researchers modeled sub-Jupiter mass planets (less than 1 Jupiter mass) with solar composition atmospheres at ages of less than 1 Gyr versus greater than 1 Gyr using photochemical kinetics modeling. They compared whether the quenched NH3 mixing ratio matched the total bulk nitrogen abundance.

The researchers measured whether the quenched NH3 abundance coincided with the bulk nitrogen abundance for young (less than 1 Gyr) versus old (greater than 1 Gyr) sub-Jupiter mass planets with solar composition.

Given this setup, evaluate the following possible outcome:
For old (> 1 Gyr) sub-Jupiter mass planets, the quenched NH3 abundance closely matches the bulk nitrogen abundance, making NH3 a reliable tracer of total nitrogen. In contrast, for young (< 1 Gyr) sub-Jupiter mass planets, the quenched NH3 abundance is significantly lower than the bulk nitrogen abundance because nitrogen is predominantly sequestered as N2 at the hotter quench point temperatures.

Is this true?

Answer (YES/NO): YES